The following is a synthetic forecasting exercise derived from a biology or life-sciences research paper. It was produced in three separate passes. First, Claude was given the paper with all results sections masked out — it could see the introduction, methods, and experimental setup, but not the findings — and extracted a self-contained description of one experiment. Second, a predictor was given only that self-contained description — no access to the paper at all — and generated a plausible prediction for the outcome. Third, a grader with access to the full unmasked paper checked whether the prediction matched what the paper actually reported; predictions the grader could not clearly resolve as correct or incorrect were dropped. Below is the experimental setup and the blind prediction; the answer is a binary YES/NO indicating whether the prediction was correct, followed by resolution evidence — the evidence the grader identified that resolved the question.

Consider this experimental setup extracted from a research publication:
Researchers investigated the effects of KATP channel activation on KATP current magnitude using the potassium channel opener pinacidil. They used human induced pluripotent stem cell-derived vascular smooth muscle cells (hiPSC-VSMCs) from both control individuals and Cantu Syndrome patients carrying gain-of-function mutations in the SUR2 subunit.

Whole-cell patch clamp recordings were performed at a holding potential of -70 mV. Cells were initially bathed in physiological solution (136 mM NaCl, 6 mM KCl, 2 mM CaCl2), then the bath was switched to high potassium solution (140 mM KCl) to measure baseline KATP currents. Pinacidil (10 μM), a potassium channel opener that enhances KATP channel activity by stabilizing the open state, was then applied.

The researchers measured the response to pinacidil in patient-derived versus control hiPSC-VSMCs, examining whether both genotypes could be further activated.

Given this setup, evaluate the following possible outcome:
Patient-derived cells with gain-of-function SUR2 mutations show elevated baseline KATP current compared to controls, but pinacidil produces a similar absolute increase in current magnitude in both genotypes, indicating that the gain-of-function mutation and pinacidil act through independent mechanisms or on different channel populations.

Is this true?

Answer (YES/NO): NO